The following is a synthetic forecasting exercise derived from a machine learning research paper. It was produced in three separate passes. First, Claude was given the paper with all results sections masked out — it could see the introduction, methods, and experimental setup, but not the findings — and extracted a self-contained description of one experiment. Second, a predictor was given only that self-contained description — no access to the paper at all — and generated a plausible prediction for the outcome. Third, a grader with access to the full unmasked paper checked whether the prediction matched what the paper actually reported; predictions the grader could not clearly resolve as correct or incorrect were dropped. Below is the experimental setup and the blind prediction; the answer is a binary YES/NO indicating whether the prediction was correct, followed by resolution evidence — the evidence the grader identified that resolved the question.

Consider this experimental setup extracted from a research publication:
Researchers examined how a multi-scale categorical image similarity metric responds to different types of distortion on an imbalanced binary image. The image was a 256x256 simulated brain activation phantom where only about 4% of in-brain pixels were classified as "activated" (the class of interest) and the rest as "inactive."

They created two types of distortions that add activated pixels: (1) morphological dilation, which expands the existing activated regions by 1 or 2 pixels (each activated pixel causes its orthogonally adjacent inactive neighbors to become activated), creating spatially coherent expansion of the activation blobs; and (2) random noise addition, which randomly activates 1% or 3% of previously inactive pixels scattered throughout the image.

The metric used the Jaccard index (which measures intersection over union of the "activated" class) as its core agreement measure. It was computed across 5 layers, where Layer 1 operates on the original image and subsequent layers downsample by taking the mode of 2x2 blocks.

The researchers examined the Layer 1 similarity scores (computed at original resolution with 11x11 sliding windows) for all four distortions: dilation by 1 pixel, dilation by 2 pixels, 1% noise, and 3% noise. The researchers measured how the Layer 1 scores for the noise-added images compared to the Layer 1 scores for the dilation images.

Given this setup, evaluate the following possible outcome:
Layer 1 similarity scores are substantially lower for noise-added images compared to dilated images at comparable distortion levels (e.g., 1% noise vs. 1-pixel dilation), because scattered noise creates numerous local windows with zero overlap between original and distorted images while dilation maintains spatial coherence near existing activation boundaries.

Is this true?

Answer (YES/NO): YES